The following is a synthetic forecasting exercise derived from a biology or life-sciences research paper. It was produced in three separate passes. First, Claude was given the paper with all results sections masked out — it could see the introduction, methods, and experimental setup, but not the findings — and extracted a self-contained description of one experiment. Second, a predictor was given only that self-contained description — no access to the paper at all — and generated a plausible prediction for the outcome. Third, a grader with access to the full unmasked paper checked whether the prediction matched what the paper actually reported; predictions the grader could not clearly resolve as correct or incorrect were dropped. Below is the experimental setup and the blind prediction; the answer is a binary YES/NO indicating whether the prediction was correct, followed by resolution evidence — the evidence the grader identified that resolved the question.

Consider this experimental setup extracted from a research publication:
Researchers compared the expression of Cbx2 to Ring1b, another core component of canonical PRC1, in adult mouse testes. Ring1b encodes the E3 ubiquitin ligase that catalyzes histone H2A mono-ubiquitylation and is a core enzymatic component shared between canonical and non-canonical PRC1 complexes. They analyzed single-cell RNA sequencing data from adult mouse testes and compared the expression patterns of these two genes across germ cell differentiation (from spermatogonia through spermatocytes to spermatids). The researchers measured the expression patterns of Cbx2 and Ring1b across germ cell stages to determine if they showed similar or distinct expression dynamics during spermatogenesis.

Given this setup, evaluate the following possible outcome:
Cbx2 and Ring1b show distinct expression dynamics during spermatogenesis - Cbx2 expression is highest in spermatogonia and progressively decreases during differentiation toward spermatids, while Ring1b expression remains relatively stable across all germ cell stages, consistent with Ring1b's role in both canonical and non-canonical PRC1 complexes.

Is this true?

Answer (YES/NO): YES